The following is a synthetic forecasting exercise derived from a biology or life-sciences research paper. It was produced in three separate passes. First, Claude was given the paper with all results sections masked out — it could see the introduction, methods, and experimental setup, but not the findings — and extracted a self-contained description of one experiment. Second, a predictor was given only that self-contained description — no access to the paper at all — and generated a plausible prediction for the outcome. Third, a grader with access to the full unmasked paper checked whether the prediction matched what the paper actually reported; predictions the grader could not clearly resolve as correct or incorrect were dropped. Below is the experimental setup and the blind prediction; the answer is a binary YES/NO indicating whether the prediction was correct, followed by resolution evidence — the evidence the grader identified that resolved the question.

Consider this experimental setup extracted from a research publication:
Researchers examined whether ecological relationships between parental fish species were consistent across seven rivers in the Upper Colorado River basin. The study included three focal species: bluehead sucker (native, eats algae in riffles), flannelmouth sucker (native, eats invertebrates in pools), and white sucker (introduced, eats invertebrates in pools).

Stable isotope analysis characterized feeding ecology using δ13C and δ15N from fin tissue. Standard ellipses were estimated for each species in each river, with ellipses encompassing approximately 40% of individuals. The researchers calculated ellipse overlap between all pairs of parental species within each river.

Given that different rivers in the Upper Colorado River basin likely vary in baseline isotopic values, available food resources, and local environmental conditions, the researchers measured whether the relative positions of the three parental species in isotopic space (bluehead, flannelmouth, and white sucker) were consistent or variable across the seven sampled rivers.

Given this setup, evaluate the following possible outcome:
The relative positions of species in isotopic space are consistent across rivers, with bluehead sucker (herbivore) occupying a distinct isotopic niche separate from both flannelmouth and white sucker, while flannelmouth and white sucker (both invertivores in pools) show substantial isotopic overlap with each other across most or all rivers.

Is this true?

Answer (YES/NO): NO